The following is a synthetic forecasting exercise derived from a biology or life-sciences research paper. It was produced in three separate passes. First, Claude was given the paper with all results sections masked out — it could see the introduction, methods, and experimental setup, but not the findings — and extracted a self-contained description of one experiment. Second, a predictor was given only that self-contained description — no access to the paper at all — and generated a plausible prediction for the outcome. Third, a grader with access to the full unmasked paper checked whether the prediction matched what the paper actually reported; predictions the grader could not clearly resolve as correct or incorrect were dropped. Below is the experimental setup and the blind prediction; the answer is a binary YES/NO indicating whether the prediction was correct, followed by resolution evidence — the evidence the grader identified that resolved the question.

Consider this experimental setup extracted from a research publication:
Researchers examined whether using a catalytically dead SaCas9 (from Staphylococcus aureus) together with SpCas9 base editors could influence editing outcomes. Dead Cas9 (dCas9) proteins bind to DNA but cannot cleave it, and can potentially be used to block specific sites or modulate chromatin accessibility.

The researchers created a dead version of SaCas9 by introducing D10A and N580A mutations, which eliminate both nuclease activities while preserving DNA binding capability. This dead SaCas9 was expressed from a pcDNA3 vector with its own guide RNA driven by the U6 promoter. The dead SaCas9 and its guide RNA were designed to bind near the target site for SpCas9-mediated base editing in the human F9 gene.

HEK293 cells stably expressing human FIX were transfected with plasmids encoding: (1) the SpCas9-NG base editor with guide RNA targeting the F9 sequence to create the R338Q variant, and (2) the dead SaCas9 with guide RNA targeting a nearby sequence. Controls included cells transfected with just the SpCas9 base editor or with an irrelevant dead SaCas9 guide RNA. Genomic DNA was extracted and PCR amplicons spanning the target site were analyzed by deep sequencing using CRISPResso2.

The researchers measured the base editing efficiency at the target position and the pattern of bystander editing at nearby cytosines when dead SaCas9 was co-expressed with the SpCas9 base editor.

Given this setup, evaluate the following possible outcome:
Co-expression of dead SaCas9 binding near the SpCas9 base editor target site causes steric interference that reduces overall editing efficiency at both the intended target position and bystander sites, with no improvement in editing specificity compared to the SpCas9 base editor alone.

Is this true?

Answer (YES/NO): NO